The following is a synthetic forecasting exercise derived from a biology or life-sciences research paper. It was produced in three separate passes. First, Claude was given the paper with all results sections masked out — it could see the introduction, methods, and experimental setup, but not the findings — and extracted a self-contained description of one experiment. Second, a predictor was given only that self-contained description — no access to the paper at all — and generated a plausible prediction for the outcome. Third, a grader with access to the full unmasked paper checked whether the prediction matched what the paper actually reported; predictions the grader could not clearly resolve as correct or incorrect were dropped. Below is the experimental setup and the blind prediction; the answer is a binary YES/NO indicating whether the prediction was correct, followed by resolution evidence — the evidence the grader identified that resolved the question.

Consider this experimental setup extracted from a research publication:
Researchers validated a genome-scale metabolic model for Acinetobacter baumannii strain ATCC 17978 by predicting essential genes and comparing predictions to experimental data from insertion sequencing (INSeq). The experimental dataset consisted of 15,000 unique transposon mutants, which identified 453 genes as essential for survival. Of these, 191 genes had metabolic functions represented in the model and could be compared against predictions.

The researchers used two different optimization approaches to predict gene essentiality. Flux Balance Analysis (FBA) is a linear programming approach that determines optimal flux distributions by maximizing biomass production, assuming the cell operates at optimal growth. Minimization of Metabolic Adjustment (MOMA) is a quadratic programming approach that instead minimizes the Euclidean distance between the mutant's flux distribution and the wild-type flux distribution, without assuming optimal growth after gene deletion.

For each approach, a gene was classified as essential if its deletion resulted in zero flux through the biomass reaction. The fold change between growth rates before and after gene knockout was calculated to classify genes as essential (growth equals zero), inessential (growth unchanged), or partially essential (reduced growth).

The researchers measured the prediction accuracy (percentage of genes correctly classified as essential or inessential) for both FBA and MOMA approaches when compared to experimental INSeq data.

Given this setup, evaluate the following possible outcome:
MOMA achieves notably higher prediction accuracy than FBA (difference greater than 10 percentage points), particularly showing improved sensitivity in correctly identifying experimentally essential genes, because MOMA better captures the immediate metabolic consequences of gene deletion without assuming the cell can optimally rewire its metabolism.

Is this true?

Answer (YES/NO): NO